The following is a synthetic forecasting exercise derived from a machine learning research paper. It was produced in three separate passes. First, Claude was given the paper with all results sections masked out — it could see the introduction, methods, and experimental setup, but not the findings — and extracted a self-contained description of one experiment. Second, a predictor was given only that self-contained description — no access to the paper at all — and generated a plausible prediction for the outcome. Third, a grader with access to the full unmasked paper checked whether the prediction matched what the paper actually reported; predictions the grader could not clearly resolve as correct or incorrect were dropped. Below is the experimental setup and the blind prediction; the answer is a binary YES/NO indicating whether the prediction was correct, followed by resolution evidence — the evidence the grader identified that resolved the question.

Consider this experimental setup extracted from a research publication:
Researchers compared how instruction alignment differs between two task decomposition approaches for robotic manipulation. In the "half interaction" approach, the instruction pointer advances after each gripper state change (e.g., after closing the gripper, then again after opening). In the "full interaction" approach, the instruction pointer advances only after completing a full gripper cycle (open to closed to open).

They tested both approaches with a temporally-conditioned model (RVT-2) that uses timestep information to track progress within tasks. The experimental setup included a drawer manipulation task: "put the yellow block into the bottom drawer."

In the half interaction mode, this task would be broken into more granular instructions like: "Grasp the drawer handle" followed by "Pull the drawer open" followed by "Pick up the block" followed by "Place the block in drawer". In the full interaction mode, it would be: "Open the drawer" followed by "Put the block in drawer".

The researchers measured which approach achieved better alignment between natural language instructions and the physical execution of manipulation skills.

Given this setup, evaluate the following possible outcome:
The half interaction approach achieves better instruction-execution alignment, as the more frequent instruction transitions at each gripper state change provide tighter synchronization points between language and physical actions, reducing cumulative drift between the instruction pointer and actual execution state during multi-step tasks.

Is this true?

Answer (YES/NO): NO